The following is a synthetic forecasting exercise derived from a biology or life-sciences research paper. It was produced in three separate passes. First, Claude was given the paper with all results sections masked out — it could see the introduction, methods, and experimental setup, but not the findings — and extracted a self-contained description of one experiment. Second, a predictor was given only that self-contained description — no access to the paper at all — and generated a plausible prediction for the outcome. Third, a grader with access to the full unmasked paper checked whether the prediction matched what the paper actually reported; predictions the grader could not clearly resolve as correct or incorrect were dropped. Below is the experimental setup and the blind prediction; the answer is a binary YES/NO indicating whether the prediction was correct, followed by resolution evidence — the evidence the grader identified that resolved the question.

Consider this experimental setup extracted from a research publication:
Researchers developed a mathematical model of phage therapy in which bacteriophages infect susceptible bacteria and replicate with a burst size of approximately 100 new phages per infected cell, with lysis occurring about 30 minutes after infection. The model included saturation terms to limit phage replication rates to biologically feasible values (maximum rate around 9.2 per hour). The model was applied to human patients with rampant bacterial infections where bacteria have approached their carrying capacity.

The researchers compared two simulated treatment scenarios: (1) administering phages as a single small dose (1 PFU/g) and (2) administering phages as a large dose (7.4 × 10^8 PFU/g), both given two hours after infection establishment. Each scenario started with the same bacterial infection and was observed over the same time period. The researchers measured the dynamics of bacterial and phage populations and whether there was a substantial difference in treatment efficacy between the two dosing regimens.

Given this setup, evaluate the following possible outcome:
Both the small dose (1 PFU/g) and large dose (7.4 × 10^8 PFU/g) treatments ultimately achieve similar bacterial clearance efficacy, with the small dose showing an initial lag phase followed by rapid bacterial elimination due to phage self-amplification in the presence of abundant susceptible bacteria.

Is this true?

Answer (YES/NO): YES